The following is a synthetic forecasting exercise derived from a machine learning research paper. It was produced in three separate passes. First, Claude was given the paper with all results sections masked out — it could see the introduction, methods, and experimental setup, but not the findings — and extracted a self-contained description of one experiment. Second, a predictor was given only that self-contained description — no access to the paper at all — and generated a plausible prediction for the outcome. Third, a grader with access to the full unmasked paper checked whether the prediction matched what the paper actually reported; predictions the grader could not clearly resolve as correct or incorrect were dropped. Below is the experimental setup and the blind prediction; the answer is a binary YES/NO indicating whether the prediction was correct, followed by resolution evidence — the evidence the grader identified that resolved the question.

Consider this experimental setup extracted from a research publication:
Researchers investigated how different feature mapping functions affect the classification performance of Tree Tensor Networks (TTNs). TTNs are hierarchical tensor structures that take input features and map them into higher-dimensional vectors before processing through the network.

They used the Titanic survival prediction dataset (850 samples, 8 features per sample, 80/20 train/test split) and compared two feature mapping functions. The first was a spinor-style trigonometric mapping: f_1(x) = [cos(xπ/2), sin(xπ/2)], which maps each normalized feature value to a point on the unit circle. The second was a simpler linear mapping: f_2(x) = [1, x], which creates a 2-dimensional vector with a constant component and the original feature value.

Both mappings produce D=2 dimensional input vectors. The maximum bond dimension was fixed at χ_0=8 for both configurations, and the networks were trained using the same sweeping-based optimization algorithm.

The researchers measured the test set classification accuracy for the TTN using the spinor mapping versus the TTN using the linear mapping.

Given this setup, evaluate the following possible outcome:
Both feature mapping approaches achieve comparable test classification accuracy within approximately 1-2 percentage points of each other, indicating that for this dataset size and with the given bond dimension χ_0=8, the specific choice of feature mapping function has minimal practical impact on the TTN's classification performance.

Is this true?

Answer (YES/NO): YES